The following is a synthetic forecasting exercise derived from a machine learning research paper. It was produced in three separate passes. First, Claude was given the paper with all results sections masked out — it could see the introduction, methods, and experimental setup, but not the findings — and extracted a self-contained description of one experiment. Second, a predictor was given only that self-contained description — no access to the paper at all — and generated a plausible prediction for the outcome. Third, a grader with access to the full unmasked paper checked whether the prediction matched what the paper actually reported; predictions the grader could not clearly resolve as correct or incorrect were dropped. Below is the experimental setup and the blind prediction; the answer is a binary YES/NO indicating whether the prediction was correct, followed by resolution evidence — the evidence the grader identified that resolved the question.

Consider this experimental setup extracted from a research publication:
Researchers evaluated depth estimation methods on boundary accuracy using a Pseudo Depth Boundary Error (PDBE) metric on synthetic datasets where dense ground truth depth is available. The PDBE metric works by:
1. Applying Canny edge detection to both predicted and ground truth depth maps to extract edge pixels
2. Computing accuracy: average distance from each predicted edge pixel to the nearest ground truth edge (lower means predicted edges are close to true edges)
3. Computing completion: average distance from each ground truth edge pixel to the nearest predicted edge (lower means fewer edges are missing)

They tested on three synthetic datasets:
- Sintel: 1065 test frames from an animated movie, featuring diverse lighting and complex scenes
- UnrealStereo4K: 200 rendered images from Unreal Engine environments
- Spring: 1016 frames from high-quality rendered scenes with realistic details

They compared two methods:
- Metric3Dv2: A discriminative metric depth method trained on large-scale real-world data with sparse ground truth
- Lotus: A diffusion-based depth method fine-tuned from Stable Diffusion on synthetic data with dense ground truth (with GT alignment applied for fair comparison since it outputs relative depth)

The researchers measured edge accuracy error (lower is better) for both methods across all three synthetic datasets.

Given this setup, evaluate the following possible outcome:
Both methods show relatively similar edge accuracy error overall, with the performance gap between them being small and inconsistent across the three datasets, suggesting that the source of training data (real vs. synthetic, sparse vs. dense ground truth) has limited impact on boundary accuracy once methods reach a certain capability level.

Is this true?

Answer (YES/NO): NO